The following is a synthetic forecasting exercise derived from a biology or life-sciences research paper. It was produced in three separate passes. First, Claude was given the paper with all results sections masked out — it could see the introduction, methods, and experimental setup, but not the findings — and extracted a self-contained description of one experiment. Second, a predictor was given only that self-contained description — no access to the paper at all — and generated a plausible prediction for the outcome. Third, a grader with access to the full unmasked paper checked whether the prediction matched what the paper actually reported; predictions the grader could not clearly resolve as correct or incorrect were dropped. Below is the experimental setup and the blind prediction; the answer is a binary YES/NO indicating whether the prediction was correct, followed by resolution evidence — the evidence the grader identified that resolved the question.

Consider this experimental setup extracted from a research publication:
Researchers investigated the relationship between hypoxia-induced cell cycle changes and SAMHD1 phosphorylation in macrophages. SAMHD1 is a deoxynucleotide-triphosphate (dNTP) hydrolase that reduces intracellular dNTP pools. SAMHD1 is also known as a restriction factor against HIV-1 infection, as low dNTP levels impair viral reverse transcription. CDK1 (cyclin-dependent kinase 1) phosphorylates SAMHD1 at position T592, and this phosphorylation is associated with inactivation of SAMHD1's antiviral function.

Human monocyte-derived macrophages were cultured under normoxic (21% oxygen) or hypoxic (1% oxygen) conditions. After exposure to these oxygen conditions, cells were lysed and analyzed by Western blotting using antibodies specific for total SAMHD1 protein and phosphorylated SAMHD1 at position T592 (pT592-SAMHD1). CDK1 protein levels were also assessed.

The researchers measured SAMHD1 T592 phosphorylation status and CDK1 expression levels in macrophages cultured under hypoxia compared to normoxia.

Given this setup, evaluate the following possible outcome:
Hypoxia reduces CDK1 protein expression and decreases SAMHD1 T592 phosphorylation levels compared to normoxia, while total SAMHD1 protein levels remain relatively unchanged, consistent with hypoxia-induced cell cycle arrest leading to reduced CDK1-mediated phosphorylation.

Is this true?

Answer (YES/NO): NO